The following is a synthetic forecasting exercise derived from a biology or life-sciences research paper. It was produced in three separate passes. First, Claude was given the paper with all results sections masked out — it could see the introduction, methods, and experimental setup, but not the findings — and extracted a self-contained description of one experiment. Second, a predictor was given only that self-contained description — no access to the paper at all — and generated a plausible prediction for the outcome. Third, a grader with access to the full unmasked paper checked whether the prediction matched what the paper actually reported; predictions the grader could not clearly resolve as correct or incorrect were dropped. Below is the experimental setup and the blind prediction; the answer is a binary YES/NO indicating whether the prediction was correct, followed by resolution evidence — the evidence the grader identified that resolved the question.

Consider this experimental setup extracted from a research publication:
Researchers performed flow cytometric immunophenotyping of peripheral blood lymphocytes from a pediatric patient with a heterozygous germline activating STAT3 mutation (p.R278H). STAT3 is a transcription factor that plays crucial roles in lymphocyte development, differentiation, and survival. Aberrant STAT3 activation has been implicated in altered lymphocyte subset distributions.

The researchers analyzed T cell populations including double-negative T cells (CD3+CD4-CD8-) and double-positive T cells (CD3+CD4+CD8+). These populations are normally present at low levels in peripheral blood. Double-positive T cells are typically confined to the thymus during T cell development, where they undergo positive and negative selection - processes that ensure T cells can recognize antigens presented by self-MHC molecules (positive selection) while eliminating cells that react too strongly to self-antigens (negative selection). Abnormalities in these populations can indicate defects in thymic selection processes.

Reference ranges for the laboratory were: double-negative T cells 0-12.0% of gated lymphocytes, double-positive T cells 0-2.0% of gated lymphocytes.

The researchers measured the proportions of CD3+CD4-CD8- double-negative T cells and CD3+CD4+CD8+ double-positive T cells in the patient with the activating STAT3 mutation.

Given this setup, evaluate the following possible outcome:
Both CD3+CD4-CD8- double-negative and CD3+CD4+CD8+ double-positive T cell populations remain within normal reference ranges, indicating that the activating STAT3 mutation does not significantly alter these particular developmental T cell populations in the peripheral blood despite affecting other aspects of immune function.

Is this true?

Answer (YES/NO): YES